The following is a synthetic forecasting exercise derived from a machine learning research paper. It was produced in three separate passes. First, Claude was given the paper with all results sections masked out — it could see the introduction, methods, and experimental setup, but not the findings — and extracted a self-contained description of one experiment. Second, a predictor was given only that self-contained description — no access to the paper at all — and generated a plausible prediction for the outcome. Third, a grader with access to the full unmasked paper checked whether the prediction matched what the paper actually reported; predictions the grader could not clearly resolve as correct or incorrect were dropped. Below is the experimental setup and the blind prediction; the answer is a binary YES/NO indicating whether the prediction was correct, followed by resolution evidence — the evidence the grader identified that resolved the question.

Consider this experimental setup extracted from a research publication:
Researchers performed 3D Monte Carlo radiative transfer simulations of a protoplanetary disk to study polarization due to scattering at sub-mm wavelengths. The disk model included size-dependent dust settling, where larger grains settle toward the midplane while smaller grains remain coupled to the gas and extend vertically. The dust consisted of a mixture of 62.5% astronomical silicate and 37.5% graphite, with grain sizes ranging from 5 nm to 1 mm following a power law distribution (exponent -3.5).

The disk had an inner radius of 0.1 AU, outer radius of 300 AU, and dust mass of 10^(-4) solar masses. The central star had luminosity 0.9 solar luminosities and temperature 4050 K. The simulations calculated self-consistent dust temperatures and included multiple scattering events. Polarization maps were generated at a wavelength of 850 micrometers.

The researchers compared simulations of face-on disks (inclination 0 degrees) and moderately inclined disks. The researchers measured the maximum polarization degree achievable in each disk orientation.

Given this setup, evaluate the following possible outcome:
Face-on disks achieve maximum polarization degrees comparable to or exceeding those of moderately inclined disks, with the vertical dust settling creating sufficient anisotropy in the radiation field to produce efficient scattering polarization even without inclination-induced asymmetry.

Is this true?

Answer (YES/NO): NO